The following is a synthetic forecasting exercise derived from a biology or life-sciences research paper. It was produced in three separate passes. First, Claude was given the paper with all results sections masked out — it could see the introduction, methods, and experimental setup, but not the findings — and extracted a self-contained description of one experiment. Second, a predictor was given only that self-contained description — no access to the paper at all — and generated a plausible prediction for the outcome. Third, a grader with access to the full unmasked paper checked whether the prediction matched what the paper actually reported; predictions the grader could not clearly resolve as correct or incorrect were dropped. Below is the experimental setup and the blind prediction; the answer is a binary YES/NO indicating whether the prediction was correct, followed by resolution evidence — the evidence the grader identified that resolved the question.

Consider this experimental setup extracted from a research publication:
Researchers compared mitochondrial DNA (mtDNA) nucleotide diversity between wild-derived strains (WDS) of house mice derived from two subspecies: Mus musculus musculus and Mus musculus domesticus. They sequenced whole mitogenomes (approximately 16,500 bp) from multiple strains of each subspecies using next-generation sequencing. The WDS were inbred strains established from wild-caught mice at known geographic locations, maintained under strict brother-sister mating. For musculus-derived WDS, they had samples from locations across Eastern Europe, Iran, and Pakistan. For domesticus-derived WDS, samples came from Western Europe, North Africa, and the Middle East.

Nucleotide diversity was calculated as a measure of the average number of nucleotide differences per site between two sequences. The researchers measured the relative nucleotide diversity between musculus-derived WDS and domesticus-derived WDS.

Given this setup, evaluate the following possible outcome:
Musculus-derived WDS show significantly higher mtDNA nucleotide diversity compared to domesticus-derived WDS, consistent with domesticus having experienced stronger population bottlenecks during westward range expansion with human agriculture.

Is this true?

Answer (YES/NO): YES